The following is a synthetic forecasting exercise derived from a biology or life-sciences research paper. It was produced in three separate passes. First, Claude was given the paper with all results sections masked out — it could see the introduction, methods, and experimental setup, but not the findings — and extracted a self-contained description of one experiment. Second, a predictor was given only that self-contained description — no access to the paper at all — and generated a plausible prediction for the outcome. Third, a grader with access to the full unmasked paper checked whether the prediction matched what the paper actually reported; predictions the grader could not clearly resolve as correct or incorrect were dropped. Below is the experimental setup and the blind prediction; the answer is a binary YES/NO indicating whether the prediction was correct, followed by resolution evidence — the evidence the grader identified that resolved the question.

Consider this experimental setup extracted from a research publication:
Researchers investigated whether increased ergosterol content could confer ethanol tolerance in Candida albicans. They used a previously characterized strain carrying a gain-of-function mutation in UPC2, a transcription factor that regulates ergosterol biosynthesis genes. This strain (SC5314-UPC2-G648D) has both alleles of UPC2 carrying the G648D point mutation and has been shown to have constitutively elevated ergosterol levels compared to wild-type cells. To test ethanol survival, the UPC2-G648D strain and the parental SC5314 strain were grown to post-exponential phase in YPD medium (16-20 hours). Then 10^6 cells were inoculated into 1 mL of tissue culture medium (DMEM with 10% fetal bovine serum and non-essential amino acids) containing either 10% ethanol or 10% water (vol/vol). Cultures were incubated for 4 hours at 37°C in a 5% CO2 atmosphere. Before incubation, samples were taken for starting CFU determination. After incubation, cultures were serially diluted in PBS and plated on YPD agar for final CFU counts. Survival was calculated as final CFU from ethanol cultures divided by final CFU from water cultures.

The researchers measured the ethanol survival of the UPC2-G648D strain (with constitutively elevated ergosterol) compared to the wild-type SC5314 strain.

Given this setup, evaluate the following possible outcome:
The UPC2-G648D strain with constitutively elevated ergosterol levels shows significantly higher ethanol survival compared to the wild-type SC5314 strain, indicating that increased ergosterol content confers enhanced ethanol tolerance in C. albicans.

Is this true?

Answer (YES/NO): YES